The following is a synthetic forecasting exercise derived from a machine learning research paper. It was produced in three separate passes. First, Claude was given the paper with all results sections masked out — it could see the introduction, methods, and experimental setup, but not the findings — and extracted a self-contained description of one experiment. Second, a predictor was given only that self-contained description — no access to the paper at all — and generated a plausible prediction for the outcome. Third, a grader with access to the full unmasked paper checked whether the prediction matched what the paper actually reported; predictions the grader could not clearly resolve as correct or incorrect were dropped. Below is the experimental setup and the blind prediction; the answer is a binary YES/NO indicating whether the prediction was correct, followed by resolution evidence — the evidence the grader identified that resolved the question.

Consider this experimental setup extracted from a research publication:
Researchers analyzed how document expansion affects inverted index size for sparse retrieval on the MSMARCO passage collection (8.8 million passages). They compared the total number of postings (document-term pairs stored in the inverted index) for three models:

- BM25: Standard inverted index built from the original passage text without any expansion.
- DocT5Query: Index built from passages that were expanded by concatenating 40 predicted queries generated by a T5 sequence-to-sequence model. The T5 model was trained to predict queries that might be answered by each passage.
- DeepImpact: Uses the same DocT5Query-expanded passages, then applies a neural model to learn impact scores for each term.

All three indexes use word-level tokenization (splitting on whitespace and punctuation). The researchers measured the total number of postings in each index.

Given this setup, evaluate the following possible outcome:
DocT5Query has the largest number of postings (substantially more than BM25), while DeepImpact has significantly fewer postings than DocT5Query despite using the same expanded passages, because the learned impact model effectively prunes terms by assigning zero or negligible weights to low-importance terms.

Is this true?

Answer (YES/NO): NO